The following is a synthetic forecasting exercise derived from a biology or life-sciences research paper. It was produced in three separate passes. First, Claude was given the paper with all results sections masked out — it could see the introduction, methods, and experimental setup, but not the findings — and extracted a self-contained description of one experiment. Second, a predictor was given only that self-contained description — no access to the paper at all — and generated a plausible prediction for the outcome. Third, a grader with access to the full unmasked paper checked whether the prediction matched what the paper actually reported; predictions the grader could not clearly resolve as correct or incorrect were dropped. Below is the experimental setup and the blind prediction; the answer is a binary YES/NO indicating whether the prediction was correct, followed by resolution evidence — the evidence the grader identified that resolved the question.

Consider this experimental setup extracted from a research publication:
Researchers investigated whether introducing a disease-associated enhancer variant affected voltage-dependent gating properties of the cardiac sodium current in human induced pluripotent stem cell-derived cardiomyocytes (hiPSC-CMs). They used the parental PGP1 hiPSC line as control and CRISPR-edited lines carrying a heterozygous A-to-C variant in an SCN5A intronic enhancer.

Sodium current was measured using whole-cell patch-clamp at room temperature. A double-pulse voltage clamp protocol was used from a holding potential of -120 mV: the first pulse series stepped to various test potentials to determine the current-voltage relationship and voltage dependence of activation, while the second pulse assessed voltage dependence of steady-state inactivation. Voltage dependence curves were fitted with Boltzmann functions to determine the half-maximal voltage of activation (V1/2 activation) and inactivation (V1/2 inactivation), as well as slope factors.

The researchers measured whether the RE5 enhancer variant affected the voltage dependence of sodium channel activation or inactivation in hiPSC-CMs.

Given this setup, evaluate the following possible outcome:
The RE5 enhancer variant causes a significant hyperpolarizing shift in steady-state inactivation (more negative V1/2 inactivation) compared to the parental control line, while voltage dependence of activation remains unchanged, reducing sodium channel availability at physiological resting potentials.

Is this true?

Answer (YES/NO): NO